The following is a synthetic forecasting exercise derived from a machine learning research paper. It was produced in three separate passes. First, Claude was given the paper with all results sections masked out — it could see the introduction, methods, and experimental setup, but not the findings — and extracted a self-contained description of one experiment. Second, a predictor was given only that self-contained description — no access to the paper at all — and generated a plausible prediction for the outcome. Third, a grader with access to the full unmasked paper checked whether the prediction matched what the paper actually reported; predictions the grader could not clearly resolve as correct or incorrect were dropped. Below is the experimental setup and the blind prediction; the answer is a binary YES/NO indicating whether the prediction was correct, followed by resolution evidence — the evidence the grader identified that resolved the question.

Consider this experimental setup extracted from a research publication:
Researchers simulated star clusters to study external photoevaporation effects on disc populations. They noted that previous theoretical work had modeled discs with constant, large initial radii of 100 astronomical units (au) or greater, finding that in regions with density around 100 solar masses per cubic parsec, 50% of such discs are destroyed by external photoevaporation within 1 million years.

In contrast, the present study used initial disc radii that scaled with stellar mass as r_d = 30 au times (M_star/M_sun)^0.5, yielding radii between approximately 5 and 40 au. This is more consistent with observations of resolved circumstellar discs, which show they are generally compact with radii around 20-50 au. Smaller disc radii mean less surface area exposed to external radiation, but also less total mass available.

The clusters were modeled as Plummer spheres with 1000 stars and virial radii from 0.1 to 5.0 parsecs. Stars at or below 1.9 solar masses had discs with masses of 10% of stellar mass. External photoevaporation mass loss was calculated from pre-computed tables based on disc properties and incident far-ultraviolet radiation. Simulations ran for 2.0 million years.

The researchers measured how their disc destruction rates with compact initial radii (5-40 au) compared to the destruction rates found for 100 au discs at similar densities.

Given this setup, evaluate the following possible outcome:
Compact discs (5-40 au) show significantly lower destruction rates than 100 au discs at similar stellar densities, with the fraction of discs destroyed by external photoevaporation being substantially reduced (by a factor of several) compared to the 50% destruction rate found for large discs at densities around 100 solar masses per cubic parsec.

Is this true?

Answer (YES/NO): NO